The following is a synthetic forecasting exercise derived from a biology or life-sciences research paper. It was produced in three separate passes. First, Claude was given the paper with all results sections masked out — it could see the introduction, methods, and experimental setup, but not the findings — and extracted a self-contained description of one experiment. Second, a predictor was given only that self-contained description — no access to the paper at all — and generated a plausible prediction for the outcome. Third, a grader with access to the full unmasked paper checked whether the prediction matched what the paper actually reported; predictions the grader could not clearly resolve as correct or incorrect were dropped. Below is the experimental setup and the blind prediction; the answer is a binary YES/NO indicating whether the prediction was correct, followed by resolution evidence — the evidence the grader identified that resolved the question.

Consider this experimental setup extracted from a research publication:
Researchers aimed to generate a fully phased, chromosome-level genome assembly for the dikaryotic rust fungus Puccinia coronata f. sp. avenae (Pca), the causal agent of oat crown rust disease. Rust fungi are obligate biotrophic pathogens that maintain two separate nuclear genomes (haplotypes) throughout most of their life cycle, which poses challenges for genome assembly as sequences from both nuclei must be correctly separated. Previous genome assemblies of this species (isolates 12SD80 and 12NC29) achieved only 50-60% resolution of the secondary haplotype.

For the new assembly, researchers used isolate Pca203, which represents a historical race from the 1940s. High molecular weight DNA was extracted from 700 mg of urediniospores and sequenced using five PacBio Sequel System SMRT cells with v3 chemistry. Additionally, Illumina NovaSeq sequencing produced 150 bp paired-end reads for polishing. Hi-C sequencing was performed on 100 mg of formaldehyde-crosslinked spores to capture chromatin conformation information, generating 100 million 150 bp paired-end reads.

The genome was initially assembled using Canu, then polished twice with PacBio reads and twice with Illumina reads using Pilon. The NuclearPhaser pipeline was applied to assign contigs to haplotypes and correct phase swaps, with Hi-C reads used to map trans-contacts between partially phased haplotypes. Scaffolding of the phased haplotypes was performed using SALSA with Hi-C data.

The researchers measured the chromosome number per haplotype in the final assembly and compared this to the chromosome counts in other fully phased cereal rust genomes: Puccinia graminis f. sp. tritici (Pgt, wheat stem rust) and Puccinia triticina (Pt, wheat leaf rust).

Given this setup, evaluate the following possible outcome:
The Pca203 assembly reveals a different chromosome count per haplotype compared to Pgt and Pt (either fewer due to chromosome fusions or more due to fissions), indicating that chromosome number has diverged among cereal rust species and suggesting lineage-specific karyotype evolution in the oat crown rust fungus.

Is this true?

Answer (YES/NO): NO